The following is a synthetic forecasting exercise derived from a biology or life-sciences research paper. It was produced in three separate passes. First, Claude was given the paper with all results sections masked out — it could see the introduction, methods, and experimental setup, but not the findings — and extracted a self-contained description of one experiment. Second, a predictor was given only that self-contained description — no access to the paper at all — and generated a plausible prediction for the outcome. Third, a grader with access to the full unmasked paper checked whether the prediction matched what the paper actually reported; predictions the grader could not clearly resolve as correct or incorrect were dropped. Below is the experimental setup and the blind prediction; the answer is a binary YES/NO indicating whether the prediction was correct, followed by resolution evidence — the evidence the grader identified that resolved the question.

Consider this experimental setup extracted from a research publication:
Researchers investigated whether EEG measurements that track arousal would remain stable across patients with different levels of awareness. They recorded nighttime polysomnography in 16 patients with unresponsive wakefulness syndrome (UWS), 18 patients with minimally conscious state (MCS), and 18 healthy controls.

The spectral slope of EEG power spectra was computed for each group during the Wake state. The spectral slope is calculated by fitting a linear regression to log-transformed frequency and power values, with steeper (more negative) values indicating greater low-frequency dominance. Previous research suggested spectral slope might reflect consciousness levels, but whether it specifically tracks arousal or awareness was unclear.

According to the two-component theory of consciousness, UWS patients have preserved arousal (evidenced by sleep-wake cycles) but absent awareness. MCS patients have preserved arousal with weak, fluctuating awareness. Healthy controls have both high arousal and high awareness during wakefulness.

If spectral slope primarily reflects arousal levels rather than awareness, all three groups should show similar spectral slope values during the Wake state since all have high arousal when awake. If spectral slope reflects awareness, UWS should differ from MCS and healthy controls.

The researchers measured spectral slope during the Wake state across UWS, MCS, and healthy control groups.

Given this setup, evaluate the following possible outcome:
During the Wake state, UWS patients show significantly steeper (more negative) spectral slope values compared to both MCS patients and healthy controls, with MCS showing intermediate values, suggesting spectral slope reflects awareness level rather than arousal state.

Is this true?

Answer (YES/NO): NO